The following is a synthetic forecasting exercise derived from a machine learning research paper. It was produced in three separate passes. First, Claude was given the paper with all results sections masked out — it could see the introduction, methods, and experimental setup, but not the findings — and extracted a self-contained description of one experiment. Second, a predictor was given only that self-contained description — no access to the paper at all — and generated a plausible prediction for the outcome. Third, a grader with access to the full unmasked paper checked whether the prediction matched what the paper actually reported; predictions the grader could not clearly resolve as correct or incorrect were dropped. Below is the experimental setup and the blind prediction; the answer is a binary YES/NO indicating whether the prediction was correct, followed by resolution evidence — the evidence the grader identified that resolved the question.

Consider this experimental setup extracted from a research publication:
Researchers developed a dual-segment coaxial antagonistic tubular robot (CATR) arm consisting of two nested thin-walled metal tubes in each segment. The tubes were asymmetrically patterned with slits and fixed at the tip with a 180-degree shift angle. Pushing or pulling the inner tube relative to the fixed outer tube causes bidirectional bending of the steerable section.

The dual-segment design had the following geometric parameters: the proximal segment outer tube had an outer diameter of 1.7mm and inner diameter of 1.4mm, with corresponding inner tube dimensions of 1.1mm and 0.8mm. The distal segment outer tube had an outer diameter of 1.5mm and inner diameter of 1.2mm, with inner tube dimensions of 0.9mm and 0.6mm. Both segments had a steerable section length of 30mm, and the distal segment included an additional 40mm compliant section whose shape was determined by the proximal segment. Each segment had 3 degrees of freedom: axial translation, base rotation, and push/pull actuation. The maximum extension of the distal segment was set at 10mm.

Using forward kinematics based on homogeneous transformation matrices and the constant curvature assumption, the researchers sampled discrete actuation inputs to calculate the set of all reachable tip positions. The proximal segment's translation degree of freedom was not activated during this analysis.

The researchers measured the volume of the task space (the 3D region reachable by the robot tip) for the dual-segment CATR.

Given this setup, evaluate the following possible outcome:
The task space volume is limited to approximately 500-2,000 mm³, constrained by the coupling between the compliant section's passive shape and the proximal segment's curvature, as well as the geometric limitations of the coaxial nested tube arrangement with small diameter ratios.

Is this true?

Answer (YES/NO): NO